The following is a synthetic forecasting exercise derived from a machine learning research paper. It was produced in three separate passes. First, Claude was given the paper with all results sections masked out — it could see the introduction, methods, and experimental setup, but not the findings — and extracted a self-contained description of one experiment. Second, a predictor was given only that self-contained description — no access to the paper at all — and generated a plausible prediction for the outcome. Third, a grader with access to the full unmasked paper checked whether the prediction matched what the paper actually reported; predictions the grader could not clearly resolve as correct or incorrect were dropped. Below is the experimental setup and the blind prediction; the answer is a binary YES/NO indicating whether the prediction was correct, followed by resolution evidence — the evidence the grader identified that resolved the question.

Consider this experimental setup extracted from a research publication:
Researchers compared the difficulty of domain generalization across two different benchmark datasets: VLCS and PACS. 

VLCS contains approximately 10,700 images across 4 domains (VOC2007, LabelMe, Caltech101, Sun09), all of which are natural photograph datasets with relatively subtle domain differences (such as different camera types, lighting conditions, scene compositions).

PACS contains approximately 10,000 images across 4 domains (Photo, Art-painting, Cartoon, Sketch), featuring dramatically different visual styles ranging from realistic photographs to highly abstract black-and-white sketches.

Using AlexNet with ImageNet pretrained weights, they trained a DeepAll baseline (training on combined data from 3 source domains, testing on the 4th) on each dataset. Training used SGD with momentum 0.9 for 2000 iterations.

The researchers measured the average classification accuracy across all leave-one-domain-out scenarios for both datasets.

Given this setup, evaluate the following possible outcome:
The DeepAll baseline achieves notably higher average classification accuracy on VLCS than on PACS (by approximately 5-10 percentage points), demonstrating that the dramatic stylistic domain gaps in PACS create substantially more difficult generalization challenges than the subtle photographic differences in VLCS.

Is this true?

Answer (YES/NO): NO